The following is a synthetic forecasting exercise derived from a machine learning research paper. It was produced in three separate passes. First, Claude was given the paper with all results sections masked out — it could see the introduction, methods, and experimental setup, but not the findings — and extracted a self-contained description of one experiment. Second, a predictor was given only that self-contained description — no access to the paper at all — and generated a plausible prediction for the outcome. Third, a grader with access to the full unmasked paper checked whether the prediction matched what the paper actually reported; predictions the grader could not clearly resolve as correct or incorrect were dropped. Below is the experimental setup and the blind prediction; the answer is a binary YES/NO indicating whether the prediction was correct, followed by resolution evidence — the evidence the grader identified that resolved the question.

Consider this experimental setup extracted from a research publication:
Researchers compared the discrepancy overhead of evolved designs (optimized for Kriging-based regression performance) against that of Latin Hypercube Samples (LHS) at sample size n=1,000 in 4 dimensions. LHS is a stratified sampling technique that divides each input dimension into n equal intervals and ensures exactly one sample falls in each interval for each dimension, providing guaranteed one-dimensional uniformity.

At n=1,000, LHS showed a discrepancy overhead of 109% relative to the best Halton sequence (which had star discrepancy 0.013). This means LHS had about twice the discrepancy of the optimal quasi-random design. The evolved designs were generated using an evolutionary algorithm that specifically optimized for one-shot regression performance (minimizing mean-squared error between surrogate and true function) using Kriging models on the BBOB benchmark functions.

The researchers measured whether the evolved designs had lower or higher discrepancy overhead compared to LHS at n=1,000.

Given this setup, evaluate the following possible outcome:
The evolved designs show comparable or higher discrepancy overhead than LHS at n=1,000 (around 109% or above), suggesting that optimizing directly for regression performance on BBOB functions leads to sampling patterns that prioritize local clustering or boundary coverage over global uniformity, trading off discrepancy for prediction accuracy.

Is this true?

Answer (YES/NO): YES